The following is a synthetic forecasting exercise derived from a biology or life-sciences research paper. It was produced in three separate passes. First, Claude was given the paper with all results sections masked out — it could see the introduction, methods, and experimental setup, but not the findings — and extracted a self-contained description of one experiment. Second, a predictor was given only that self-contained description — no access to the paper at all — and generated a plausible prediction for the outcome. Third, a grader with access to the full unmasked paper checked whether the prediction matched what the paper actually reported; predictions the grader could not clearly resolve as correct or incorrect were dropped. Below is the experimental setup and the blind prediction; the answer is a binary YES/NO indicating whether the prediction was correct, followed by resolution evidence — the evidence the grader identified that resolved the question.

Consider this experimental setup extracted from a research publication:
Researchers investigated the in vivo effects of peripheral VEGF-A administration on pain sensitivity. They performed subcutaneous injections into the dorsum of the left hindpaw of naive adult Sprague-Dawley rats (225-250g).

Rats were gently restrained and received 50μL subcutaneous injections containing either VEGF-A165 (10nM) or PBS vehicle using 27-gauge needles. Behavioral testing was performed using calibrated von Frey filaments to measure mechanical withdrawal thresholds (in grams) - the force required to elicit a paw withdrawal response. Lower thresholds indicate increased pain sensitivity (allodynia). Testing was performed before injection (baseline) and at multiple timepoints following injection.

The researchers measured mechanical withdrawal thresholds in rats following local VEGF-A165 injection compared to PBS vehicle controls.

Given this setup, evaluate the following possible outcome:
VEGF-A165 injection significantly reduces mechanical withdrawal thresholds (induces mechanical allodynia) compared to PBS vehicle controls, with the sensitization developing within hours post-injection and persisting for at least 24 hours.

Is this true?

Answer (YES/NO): YES